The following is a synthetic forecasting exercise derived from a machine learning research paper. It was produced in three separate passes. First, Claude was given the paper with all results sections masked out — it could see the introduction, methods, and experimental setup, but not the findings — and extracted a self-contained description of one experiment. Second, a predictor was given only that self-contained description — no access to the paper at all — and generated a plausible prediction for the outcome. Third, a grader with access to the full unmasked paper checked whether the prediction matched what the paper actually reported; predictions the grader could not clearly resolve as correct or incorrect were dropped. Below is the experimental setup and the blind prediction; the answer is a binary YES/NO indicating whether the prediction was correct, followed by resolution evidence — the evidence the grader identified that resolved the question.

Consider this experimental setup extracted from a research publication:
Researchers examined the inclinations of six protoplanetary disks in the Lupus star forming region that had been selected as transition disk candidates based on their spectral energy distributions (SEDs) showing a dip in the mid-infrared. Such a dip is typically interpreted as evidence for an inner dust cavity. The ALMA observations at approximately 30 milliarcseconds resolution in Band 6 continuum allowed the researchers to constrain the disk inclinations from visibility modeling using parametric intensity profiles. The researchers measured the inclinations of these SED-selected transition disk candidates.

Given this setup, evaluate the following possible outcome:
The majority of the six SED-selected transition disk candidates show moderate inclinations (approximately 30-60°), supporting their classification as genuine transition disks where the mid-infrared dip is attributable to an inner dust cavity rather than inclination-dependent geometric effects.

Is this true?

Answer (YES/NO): NO